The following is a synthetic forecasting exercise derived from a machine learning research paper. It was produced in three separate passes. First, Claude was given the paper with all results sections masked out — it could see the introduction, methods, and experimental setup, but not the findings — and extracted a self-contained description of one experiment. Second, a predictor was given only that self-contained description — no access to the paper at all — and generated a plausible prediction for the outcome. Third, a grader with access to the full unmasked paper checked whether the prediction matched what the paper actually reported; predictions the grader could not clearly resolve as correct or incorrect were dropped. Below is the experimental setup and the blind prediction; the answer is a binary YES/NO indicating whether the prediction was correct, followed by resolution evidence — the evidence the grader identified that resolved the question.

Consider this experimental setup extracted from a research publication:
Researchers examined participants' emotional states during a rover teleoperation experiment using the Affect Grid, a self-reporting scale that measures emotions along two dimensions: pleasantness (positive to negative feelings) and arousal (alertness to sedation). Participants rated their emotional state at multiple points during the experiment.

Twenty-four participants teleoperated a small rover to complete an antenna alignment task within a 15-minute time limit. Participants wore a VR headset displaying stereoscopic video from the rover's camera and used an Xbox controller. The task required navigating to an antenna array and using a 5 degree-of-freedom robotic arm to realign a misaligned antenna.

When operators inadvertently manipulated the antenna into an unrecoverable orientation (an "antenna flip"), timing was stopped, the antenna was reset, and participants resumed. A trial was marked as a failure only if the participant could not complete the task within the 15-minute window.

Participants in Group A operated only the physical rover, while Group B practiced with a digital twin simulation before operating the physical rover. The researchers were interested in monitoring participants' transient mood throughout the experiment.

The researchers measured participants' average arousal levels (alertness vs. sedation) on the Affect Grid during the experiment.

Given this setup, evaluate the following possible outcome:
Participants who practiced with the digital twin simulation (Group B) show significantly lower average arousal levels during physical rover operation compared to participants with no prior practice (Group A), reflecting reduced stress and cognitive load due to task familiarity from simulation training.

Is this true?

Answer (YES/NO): NO